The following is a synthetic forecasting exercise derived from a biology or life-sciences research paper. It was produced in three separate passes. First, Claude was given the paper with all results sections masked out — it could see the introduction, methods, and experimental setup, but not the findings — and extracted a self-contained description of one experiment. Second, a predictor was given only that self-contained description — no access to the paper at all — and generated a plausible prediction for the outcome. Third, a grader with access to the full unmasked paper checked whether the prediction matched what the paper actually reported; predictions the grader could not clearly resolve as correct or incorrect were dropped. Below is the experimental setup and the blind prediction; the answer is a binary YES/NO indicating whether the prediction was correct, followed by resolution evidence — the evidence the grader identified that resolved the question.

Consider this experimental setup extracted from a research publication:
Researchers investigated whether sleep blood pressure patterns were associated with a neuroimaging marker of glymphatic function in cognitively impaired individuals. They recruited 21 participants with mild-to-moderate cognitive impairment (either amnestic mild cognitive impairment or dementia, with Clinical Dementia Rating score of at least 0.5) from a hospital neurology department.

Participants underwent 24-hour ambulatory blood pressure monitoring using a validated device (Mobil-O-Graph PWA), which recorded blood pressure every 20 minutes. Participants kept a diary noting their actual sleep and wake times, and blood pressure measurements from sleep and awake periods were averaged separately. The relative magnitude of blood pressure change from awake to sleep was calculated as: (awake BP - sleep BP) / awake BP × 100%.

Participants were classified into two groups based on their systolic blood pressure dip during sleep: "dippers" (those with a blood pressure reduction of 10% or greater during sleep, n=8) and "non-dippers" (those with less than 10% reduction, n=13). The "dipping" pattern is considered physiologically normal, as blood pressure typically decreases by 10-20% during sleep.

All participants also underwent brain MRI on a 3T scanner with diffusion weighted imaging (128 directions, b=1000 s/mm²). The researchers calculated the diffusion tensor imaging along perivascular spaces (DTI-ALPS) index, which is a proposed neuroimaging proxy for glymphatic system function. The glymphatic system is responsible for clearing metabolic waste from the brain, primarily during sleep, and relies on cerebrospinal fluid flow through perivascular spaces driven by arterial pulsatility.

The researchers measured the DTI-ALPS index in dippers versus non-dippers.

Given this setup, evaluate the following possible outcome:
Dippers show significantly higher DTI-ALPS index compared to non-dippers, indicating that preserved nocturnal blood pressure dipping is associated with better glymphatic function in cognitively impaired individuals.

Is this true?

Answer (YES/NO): YES